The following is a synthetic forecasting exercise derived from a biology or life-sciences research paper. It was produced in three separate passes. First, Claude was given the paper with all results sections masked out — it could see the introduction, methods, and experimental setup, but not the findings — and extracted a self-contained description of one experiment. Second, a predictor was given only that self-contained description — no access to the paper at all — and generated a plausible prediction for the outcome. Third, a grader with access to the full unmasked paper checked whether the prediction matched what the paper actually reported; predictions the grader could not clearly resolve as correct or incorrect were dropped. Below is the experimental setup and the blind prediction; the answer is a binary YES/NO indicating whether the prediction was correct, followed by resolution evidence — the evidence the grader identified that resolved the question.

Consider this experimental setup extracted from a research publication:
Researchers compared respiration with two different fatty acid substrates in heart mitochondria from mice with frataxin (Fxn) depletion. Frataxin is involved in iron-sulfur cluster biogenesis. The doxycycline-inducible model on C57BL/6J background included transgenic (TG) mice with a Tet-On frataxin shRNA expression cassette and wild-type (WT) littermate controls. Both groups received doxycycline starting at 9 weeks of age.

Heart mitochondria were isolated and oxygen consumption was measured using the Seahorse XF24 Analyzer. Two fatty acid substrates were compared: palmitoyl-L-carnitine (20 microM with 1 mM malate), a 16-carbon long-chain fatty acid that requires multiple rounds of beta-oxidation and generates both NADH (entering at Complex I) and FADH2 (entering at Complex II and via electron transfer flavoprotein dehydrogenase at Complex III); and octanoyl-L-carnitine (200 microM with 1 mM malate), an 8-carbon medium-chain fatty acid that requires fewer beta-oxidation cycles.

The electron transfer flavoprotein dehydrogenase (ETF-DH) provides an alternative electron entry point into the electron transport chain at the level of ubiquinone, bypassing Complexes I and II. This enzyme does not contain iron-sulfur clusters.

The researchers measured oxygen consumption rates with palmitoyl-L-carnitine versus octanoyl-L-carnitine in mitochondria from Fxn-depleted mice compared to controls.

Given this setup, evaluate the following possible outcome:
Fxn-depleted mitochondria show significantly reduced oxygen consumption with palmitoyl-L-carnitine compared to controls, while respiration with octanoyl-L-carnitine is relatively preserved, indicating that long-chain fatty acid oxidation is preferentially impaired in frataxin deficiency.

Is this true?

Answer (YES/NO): NO